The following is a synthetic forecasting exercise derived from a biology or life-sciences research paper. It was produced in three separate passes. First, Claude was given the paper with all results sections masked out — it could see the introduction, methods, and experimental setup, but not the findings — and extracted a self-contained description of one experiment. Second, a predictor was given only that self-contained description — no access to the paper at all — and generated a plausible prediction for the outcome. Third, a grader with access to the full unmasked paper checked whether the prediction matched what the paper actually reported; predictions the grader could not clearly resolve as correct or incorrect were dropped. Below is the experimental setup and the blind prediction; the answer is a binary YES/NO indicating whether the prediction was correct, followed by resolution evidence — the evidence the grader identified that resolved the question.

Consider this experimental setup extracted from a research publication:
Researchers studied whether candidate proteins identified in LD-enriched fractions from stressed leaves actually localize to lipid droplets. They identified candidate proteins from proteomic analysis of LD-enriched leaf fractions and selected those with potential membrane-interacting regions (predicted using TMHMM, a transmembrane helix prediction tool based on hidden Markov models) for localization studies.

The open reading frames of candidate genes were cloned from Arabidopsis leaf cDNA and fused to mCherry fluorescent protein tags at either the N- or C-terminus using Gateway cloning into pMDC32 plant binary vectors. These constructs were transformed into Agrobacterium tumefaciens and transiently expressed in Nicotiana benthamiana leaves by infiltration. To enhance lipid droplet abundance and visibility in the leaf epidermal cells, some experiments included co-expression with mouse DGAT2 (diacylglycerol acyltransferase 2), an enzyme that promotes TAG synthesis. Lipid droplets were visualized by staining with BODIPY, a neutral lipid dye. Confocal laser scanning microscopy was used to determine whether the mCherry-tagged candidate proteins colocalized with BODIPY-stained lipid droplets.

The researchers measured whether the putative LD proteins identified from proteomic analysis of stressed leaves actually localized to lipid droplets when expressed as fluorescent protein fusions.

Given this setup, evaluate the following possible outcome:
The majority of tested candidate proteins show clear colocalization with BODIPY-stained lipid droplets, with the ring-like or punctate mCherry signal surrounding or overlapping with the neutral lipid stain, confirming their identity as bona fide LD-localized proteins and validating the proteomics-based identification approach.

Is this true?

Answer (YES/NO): NO